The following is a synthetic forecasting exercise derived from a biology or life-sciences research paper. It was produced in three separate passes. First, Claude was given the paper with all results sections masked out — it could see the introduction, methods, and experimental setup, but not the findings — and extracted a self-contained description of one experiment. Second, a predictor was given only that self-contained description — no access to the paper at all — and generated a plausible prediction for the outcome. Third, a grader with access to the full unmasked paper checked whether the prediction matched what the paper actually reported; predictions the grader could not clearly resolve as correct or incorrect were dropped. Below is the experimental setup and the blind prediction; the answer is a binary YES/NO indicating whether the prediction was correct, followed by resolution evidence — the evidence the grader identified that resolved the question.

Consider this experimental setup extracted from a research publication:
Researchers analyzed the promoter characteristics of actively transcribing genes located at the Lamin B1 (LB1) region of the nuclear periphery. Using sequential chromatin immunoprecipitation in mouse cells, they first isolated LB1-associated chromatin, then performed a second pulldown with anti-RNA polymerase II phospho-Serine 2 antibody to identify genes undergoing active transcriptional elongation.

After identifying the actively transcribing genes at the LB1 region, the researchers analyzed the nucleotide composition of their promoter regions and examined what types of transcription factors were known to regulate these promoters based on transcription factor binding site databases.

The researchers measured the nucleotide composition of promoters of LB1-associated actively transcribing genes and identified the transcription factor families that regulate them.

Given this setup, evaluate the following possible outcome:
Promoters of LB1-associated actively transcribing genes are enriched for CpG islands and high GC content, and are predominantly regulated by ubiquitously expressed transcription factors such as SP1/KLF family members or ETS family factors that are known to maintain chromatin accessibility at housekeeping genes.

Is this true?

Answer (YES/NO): NO